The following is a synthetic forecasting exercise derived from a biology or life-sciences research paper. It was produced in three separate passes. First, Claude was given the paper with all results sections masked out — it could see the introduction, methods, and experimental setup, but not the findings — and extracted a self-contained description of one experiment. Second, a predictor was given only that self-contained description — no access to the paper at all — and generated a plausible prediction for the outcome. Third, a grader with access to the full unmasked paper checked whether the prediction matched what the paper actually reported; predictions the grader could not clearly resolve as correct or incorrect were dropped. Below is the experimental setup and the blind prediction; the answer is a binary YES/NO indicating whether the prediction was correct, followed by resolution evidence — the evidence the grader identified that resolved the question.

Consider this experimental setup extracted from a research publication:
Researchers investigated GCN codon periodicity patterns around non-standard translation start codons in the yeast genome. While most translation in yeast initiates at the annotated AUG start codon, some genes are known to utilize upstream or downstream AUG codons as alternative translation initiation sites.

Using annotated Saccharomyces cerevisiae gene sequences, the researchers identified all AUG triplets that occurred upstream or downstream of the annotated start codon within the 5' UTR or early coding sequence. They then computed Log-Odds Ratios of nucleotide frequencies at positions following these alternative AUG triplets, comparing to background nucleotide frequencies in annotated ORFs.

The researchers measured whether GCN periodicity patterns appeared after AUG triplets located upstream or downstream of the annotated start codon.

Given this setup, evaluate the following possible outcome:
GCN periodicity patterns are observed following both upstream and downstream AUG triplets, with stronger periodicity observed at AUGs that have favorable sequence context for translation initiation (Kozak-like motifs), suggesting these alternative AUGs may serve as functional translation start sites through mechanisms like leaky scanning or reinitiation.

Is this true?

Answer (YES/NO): NO